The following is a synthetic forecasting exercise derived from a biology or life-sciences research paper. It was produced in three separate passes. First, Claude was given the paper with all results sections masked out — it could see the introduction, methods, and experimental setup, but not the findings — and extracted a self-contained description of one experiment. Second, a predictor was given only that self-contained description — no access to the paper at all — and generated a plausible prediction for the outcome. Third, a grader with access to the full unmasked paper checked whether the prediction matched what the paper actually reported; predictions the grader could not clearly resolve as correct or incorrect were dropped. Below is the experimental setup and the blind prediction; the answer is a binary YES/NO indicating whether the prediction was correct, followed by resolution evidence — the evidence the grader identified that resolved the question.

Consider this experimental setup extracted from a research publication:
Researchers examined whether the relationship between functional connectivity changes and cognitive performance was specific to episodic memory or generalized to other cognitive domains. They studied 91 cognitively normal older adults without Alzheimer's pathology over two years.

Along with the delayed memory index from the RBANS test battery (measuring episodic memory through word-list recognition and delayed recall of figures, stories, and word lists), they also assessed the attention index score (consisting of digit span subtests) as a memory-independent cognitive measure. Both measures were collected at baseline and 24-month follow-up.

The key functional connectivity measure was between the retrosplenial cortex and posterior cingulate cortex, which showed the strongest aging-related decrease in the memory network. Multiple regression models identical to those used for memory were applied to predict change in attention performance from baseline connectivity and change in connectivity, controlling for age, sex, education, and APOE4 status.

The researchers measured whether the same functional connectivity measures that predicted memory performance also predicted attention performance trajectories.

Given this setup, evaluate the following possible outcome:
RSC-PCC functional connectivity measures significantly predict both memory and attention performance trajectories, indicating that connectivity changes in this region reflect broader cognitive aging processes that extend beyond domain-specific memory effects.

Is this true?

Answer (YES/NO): NO